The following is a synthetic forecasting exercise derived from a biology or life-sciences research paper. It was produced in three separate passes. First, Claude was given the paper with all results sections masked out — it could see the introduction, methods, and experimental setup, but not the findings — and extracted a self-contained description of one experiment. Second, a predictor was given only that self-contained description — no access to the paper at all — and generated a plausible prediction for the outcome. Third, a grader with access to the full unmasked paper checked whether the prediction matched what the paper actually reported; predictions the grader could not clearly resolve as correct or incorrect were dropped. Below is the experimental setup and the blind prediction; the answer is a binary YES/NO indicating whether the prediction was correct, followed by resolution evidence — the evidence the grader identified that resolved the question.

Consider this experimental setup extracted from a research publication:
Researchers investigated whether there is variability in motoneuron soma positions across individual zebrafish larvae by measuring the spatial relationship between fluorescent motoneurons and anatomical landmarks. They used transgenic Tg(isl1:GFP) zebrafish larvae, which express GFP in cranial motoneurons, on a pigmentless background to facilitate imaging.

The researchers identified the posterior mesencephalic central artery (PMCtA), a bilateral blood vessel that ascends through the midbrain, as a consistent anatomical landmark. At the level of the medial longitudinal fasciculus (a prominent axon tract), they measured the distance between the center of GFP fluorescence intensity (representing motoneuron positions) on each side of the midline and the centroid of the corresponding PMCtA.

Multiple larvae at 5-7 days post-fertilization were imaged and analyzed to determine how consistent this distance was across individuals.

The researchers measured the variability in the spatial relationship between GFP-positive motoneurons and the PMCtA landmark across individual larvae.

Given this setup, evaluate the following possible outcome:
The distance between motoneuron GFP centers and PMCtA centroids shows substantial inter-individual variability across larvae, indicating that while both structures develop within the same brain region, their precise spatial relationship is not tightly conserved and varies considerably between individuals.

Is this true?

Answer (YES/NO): NO